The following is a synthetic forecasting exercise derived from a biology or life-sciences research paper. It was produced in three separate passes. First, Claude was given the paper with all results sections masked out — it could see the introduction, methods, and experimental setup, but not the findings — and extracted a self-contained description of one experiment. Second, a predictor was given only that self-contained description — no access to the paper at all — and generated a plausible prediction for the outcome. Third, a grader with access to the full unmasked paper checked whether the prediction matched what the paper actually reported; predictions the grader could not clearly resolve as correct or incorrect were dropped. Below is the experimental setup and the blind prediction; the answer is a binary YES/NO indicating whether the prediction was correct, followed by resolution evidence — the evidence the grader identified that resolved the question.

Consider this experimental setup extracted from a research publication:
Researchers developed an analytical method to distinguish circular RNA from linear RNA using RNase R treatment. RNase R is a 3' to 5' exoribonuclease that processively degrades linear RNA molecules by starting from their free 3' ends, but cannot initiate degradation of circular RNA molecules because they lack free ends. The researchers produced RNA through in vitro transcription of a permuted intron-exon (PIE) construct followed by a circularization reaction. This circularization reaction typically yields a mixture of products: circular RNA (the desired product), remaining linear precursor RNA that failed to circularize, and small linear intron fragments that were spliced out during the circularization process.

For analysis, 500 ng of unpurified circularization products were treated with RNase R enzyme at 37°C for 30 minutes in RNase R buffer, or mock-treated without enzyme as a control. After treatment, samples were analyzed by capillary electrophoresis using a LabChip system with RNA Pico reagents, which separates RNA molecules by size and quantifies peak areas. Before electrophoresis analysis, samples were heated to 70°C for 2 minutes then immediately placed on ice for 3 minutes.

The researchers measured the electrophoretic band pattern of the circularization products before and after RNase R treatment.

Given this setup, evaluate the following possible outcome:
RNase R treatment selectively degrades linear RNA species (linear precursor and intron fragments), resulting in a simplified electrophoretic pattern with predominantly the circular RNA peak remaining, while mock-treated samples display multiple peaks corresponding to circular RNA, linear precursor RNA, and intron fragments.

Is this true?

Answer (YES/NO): YES